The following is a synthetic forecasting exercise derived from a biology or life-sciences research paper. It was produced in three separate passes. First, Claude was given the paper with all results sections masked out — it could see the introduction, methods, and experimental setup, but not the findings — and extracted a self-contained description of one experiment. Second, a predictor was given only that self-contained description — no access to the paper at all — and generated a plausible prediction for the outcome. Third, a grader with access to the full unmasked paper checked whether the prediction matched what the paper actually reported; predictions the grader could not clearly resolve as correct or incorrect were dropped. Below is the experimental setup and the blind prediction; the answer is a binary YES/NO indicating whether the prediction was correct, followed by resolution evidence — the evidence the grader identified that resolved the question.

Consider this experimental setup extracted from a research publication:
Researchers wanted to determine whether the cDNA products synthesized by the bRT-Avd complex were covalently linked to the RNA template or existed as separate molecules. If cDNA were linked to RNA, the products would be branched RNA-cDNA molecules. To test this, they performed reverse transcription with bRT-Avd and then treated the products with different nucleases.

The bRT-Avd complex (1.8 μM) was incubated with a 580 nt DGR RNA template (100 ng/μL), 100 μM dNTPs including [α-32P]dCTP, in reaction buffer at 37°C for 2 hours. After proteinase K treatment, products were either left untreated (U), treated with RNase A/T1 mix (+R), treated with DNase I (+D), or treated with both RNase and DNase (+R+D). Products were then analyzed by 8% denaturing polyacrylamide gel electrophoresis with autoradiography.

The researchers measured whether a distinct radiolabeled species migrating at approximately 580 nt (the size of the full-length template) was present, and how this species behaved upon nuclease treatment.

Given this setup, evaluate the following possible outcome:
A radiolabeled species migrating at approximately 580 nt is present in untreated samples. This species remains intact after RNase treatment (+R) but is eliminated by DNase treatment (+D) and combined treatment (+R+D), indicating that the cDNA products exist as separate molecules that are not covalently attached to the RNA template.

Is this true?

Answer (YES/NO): NO